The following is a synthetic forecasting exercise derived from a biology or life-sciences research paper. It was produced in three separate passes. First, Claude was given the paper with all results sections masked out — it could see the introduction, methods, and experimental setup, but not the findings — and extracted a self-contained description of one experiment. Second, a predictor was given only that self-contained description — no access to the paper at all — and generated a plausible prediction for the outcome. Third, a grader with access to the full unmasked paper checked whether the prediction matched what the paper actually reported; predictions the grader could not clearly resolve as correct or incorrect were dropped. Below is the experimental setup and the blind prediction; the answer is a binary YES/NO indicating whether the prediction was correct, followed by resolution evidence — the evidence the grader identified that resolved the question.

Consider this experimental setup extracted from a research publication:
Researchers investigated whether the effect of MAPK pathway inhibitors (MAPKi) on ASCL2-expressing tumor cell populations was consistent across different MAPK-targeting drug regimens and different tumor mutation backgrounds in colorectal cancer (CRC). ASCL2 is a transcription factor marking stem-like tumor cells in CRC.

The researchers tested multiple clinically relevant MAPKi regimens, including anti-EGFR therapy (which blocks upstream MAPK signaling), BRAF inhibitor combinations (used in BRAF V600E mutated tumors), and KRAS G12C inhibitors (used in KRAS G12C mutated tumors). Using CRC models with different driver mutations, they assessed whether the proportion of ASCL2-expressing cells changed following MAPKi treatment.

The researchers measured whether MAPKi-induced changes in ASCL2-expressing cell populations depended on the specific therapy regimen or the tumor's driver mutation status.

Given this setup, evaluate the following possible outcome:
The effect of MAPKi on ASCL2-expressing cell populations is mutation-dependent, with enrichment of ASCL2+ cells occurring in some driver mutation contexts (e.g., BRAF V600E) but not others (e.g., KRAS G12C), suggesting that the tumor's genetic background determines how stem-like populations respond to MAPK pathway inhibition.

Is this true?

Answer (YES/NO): NO